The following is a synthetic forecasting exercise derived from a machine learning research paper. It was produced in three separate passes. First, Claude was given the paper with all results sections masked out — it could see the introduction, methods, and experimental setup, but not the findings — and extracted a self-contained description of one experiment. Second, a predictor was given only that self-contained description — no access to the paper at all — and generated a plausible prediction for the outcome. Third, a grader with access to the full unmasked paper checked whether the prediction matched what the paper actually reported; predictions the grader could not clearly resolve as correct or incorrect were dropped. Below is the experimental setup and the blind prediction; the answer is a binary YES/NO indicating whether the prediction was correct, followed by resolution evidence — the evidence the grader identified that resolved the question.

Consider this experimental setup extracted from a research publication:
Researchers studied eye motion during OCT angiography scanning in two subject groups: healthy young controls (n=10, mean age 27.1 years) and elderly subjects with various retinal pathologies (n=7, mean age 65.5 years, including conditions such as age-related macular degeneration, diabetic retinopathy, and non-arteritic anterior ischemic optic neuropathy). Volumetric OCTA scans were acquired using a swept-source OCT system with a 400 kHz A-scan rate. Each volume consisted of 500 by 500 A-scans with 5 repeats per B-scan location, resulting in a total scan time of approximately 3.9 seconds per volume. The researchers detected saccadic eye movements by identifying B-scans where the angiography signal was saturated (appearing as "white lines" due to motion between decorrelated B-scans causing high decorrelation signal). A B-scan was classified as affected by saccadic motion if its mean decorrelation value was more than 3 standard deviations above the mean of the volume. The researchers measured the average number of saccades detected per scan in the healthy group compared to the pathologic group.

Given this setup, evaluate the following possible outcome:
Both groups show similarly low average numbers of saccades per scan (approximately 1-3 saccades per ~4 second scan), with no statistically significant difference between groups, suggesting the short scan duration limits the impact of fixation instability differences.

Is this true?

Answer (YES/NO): NO